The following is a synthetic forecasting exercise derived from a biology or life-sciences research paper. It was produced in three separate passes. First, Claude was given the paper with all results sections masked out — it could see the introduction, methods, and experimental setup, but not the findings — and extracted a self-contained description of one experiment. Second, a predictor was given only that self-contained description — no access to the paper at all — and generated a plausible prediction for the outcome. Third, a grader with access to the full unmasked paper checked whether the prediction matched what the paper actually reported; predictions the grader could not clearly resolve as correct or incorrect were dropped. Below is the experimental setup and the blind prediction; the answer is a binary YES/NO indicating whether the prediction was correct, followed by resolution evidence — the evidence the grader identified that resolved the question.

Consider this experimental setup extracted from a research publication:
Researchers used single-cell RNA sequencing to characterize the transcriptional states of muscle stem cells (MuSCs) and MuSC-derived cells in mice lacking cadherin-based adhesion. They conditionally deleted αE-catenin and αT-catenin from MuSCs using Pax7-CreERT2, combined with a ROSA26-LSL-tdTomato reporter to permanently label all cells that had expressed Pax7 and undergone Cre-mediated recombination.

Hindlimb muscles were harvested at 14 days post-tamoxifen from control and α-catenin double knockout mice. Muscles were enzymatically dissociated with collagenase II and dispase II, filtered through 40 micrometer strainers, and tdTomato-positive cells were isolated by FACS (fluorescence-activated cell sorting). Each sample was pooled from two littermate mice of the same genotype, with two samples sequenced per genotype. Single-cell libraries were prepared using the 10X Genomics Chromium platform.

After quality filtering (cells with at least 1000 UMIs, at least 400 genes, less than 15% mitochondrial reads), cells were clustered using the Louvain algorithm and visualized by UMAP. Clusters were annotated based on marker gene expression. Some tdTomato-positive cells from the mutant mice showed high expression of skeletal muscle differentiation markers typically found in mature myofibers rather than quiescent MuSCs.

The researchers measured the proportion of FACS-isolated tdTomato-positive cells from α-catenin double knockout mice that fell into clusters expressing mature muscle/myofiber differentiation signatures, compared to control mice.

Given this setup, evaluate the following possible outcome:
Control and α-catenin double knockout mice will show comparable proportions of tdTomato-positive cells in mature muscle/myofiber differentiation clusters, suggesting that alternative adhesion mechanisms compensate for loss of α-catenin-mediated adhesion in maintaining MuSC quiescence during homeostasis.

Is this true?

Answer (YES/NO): NO